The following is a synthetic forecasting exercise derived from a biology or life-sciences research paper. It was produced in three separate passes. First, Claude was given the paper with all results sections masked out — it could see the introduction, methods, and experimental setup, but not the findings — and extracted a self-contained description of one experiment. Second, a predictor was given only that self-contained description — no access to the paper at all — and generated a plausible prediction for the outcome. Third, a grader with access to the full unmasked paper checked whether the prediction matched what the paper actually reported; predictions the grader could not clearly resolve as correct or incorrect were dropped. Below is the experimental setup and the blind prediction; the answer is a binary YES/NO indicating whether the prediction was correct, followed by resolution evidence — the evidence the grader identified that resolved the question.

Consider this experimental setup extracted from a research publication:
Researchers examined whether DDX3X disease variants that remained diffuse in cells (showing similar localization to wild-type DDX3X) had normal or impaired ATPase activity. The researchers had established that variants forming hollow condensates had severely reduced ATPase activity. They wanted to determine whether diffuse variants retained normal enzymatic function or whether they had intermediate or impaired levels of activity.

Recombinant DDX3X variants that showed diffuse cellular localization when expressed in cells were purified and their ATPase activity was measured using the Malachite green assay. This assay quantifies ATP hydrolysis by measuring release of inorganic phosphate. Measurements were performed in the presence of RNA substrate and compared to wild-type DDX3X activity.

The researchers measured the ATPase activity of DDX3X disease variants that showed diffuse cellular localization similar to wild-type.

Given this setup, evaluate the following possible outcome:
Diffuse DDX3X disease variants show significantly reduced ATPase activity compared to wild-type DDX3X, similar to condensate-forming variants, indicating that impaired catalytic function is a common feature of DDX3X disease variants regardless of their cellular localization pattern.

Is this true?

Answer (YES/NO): NO